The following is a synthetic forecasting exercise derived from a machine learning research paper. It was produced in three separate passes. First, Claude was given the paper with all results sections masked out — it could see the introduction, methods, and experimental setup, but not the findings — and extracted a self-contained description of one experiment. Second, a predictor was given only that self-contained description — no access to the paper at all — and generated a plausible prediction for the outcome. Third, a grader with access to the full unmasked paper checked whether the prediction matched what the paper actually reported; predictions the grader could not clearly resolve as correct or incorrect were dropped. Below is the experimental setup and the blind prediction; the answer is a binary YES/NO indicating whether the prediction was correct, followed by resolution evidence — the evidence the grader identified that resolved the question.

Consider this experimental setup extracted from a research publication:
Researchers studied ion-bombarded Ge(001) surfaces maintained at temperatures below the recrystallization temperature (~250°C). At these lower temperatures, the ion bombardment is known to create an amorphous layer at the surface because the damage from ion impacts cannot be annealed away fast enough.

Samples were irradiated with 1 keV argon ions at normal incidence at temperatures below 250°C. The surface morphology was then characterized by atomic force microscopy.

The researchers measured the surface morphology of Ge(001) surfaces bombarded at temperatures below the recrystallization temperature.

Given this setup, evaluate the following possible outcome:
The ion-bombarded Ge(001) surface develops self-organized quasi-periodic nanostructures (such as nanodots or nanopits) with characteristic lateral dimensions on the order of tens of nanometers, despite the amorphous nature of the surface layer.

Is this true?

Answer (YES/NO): NO